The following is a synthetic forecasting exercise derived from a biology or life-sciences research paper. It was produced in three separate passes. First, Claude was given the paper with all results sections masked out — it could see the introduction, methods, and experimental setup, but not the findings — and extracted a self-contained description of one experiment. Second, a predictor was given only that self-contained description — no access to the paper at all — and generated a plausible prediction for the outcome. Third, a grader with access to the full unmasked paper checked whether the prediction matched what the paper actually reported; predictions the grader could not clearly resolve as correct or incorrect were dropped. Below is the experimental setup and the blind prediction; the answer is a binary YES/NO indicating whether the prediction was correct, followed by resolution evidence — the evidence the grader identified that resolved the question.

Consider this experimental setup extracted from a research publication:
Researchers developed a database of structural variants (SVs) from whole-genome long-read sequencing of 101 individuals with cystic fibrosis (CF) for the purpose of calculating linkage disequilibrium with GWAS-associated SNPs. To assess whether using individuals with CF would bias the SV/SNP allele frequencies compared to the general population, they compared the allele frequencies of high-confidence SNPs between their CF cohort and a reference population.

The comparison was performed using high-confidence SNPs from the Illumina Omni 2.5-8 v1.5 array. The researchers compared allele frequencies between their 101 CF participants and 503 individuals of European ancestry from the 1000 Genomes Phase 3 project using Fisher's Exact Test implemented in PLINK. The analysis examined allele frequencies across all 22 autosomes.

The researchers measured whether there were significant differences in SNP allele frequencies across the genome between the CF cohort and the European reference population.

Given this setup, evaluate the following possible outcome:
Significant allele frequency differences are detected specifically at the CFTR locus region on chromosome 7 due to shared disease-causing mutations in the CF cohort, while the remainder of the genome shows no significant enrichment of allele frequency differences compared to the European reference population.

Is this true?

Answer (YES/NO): YES